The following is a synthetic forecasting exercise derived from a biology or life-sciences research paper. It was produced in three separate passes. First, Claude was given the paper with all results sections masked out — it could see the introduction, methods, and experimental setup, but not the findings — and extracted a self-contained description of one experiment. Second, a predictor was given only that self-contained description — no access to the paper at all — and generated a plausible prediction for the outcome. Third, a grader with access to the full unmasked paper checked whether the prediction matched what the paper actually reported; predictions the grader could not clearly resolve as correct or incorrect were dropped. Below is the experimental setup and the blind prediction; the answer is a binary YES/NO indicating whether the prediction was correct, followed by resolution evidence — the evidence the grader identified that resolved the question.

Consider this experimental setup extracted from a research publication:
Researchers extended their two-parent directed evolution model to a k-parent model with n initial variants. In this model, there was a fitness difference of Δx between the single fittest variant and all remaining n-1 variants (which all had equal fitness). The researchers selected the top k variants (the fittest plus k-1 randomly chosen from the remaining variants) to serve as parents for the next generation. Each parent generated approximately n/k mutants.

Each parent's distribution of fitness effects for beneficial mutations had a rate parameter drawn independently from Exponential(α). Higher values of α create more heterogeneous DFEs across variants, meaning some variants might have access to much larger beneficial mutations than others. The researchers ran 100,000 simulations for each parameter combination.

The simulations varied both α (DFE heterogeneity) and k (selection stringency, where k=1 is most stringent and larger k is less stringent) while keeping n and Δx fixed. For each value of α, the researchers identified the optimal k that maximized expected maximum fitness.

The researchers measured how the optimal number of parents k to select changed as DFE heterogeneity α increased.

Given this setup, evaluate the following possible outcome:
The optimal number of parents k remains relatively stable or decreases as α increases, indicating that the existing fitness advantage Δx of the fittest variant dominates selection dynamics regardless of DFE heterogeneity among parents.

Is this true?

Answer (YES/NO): NO